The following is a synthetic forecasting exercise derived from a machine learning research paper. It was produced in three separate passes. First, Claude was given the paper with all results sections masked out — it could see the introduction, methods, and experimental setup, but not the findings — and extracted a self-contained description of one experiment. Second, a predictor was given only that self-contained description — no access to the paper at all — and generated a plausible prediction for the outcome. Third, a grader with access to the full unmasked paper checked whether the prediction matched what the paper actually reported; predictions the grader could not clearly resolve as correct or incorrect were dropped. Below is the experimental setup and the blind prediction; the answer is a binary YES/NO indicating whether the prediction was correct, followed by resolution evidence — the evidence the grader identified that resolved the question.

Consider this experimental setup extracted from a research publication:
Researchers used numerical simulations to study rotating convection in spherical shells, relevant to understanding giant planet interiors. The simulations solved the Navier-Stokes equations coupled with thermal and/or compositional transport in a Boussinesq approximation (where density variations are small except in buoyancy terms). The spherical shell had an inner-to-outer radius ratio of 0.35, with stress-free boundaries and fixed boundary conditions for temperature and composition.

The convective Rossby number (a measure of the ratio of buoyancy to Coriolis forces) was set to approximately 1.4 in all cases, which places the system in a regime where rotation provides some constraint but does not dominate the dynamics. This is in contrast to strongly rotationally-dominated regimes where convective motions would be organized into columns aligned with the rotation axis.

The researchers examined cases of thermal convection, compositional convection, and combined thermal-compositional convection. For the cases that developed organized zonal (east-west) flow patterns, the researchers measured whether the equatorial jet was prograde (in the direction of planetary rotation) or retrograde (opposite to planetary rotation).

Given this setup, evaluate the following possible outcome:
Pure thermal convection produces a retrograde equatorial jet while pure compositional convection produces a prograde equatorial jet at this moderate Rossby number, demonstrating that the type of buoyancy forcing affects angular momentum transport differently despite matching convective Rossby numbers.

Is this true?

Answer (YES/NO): NO